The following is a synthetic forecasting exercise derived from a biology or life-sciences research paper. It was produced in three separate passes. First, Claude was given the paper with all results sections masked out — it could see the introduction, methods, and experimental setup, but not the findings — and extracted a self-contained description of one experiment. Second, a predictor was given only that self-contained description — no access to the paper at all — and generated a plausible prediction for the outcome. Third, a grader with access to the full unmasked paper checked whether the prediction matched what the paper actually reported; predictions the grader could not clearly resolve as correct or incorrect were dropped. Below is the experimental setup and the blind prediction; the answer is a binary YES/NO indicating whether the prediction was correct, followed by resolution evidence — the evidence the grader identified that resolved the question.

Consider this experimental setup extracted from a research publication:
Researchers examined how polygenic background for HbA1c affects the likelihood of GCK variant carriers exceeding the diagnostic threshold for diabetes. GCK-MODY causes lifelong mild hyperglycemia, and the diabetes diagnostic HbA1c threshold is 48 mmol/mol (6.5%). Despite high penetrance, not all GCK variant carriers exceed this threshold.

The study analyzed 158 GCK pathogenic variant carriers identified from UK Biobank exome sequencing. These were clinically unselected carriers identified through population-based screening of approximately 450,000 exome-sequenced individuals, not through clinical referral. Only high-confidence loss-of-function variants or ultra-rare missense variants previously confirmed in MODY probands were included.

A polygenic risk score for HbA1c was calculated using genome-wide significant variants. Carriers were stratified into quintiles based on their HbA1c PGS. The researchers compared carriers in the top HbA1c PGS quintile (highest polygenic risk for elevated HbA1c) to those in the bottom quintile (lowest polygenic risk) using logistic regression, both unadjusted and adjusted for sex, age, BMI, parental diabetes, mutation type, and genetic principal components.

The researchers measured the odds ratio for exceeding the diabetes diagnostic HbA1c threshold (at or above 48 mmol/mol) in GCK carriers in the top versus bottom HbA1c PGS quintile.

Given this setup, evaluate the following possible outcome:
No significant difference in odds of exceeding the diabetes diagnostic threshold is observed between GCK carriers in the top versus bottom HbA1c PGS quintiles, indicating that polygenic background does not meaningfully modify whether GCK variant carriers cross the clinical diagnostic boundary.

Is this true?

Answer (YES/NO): NO